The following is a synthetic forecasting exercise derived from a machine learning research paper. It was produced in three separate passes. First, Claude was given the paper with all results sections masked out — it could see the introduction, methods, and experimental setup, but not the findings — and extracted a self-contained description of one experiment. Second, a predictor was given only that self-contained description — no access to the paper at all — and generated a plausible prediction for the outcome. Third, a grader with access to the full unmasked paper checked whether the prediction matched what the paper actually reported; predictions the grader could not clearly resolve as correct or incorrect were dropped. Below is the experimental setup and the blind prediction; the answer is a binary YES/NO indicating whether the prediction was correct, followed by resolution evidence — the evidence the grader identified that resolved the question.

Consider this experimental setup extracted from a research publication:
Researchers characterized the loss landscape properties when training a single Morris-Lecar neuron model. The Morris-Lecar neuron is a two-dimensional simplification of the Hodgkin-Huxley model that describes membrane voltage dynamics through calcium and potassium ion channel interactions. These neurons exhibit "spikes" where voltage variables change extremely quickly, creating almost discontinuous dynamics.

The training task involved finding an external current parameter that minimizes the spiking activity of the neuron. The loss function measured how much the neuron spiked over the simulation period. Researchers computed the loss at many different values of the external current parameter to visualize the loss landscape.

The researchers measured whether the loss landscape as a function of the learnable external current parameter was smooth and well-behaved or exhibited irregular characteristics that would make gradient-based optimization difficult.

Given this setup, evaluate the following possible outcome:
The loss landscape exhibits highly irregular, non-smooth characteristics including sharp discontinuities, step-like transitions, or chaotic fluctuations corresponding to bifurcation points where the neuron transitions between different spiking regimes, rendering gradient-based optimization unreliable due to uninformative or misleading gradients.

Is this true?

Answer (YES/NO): YES